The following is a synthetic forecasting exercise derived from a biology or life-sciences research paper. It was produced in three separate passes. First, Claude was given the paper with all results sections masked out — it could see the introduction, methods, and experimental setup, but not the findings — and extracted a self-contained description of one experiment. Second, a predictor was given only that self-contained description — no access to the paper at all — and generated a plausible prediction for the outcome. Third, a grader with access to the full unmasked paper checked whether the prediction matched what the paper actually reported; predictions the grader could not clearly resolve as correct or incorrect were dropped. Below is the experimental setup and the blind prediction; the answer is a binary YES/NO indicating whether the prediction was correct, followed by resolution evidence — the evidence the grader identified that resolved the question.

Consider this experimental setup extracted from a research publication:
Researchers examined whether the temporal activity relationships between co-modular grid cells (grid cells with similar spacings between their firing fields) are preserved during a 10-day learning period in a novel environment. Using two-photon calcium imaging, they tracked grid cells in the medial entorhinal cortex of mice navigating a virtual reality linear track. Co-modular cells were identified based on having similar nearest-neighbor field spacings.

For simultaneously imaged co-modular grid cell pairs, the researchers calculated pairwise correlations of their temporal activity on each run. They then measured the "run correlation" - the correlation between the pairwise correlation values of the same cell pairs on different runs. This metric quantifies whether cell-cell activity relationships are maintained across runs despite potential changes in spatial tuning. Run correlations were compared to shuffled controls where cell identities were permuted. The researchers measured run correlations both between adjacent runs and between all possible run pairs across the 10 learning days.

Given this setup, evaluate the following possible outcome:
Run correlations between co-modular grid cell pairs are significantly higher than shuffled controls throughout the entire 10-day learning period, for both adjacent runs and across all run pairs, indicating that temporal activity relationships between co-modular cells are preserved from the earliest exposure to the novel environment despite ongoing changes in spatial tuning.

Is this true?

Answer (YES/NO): YES